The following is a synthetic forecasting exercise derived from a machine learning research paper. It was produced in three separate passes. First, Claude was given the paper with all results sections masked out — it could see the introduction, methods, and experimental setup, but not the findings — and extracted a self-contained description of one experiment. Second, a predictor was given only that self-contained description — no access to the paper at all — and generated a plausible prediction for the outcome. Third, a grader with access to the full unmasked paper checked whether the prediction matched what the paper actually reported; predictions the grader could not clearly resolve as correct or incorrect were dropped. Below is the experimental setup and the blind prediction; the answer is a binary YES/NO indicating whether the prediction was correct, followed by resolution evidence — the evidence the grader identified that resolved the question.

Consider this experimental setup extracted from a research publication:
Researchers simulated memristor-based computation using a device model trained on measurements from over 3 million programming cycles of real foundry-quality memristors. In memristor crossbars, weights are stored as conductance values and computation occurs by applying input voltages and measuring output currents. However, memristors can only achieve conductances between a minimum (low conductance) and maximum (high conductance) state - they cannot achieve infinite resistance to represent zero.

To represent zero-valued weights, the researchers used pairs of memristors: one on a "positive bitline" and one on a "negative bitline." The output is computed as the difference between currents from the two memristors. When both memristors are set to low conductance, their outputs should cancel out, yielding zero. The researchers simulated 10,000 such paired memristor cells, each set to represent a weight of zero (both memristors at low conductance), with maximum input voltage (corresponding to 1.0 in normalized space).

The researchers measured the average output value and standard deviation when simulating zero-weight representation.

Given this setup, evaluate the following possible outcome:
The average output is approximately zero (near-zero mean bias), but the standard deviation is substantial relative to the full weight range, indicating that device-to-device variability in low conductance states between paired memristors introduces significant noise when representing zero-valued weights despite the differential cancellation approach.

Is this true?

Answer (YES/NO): YES